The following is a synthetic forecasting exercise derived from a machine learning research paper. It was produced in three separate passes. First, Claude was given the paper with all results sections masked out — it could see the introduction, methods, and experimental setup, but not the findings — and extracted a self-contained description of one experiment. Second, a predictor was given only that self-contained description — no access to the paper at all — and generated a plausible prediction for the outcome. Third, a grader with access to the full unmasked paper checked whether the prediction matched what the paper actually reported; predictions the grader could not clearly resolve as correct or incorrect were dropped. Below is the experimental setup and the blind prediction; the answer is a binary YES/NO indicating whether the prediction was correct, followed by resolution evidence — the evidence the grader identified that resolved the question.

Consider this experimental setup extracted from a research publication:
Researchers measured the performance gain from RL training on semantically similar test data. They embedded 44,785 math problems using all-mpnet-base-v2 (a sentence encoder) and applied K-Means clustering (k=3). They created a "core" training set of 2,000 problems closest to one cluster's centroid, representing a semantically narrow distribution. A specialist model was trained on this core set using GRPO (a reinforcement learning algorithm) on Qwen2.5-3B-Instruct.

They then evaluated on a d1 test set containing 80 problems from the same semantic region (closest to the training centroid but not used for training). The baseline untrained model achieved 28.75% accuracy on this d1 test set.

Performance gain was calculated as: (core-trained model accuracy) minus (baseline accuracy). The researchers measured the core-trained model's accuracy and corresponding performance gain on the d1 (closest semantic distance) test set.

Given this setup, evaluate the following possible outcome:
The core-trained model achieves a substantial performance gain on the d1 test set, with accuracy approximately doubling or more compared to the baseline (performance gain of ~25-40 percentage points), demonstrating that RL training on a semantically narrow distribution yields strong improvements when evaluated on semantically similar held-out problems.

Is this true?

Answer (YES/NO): NO